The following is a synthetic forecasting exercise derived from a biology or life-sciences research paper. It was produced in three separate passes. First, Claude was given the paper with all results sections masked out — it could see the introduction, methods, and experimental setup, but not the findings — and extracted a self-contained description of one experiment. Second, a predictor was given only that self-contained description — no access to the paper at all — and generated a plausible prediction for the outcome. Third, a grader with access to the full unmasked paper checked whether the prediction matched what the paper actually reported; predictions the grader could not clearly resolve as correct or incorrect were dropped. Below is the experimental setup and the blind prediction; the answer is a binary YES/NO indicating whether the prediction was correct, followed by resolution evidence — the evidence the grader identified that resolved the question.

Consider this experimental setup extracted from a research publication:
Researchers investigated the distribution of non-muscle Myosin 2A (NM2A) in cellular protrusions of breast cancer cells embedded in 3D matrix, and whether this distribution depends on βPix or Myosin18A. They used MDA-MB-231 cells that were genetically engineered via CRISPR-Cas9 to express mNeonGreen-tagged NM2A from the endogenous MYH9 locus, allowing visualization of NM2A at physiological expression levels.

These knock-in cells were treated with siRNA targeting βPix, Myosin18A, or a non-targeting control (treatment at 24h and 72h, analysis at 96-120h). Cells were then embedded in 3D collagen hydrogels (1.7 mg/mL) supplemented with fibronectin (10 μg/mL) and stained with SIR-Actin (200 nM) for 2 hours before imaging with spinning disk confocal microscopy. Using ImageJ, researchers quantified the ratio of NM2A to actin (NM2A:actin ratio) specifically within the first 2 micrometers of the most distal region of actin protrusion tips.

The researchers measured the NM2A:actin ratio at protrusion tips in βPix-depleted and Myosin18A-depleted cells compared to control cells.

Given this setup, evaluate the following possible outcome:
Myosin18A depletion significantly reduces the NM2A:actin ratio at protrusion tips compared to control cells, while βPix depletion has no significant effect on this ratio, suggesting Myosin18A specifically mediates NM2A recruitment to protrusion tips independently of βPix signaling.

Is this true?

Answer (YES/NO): NO